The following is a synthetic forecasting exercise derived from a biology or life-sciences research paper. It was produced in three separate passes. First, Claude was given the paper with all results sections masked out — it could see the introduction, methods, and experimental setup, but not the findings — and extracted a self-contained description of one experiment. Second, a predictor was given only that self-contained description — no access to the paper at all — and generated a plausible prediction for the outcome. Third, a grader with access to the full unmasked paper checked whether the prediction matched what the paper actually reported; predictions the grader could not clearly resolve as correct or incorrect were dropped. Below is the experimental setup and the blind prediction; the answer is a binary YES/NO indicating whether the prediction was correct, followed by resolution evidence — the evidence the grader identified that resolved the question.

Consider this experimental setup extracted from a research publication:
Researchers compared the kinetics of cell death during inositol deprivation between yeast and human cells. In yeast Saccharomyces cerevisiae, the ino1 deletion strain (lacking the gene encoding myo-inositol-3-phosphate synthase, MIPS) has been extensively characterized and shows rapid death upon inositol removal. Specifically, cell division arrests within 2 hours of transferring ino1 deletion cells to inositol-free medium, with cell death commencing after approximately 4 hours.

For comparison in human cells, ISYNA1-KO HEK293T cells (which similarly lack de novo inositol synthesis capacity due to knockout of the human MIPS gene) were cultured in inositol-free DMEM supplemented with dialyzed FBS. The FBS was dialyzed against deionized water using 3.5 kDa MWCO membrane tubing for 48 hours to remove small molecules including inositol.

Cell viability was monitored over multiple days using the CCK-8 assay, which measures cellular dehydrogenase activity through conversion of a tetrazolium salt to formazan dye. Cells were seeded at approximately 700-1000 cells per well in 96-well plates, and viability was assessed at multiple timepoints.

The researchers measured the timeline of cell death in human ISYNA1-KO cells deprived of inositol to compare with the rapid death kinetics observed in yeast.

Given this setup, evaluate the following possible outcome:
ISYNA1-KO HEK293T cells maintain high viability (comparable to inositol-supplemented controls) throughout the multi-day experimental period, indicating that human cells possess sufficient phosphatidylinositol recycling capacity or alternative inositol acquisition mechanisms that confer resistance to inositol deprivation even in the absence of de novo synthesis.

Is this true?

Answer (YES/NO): NO